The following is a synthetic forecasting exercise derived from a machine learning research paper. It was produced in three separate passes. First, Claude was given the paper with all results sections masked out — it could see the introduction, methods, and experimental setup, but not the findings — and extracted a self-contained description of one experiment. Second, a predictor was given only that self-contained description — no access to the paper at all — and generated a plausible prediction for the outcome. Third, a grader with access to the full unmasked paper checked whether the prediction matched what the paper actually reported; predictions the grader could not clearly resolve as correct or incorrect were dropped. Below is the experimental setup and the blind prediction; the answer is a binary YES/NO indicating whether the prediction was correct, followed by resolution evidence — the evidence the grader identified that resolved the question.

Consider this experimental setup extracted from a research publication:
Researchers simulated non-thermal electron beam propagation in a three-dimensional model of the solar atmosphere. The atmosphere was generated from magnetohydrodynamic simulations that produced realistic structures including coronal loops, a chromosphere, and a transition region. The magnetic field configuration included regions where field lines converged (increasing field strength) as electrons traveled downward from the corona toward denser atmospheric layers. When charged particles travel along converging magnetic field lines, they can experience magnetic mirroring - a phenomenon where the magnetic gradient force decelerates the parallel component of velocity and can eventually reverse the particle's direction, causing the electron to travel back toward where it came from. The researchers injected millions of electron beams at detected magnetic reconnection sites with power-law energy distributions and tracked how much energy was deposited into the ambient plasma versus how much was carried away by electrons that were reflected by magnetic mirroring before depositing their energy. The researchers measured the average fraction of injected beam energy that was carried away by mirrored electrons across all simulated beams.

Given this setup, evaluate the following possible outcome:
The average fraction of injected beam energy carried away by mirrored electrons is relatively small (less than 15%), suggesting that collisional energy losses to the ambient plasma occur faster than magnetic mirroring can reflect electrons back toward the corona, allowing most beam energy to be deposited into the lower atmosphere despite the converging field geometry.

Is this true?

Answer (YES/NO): YES